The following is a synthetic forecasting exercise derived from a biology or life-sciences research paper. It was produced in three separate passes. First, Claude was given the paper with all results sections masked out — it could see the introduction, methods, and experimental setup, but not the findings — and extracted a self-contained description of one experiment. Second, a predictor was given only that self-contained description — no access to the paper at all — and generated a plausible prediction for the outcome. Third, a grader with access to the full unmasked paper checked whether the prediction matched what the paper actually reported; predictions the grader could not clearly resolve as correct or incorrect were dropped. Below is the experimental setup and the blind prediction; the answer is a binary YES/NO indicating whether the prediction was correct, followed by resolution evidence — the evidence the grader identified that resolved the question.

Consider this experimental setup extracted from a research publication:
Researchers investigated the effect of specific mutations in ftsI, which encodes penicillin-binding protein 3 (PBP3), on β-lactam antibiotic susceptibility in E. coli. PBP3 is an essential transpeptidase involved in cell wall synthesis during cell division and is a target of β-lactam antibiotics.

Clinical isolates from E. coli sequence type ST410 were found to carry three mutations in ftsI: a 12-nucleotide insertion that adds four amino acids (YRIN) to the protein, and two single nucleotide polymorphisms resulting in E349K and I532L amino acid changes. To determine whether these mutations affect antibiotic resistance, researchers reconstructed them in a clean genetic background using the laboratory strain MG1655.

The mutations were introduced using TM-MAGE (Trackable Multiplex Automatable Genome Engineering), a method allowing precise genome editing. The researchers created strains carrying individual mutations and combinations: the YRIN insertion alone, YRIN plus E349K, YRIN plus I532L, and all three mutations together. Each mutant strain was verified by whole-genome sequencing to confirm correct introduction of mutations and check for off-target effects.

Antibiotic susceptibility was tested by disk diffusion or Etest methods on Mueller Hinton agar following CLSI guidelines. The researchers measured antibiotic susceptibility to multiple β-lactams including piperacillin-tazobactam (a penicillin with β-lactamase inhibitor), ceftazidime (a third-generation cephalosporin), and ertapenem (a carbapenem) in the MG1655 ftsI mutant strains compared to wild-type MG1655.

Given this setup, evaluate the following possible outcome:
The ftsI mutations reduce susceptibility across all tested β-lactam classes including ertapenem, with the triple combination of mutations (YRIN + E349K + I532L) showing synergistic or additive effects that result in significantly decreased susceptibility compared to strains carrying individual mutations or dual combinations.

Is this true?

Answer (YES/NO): NO